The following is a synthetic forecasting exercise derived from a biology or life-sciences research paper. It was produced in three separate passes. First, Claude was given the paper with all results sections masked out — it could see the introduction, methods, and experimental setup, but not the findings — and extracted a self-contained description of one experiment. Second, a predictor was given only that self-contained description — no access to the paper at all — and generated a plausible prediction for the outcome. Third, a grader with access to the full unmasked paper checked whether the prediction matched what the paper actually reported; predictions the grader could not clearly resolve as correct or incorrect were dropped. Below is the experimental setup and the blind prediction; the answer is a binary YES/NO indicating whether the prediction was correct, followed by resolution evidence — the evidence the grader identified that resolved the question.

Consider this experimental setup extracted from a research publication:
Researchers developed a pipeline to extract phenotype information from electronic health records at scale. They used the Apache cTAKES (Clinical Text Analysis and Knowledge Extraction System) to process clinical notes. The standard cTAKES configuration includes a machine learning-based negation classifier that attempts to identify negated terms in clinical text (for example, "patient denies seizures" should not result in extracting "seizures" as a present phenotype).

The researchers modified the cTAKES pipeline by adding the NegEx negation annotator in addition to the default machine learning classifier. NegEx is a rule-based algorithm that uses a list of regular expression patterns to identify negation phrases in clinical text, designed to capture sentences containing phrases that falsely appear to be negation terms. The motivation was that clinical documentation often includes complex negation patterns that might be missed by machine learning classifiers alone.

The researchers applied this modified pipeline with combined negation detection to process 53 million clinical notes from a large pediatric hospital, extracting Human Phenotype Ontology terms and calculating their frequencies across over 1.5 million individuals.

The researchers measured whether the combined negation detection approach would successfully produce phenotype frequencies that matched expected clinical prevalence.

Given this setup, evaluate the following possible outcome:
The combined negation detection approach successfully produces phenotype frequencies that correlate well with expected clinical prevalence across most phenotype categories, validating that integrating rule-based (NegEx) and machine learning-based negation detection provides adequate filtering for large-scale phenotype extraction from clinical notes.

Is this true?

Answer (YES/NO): NO